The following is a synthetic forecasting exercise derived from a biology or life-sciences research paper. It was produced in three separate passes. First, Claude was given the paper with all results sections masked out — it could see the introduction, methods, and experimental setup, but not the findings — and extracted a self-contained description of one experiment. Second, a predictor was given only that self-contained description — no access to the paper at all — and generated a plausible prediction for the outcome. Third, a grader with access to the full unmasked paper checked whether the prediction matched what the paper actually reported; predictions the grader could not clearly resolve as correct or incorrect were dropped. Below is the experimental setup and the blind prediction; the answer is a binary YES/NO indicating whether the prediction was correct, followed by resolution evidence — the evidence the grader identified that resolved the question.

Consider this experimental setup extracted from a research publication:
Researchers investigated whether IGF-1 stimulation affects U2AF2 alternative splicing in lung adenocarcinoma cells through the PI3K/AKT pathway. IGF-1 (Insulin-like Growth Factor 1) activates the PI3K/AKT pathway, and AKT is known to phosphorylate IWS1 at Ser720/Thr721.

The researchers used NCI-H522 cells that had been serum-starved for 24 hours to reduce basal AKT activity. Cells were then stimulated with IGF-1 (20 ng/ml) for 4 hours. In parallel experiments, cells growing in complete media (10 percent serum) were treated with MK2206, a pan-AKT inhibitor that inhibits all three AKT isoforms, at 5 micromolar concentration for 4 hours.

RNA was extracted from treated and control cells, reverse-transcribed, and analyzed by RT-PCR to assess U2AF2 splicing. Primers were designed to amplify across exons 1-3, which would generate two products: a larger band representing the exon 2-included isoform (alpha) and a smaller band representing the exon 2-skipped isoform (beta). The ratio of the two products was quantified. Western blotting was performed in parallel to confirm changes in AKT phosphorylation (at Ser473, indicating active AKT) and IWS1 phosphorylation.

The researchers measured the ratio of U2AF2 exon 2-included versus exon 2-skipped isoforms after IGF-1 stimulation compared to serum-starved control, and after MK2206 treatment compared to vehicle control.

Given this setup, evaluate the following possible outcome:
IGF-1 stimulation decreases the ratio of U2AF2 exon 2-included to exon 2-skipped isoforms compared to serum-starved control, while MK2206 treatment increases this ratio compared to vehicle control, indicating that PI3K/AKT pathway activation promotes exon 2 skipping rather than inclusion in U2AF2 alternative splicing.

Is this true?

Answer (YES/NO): NO